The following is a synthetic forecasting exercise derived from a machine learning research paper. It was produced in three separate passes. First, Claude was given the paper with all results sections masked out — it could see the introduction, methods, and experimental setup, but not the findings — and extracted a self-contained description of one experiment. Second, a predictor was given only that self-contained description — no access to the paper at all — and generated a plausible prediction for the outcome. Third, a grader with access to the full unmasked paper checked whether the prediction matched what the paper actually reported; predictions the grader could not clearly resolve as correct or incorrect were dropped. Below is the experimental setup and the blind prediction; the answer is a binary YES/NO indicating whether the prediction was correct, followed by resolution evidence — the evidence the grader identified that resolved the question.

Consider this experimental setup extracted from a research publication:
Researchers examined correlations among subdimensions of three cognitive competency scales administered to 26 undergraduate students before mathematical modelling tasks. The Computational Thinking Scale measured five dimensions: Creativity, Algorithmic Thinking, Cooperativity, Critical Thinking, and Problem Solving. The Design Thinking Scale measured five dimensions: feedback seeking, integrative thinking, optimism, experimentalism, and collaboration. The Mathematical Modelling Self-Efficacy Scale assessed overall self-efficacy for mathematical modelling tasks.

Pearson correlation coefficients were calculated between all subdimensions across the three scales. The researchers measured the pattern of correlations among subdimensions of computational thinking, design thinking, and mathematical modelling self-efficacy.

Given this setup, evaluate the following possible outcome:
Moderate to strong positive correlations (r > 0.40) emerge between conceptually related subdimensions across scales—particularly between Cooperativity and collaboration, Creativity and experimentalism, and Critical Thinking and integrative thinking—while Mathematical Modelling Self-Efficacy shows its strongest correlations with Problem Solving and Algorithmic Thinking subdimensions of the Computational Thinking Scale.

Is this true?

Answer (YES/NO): NO